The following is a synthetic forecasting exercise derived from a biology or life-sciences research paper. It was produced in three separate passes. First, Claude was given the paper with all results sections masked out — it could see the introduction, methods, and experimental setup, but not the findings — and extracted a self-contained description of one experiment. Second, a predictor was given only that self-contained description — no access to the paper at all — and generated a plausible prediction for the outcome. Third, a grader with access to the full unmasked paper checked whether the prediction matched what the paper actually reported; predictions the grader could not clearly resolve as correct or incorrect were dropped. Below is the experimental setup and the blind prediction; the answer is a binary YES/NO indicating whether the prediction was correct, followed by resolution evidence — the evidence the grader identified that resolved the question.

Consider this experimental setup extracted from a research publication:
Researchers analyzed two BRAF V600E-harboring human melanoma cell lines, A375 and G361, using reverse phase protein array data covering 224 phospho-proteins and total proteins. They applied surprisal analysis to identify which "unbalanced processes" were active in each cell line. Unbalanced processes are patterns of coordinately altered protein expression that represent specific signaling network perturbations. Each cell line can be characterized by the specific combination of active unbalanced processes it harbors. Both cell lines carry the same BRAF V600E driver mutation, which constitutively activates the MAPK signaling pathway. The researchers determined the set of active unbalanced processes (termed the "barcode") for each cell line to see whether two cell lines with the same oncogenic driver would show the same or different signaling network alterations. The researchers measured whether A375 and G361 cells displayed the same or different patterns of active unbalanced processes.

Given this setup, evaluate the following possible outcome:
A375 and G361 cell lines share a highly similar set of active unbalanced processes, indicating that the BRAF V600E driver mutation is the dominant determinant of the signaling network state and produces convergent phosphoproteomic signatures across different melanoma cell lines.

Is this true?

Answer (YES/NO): NO